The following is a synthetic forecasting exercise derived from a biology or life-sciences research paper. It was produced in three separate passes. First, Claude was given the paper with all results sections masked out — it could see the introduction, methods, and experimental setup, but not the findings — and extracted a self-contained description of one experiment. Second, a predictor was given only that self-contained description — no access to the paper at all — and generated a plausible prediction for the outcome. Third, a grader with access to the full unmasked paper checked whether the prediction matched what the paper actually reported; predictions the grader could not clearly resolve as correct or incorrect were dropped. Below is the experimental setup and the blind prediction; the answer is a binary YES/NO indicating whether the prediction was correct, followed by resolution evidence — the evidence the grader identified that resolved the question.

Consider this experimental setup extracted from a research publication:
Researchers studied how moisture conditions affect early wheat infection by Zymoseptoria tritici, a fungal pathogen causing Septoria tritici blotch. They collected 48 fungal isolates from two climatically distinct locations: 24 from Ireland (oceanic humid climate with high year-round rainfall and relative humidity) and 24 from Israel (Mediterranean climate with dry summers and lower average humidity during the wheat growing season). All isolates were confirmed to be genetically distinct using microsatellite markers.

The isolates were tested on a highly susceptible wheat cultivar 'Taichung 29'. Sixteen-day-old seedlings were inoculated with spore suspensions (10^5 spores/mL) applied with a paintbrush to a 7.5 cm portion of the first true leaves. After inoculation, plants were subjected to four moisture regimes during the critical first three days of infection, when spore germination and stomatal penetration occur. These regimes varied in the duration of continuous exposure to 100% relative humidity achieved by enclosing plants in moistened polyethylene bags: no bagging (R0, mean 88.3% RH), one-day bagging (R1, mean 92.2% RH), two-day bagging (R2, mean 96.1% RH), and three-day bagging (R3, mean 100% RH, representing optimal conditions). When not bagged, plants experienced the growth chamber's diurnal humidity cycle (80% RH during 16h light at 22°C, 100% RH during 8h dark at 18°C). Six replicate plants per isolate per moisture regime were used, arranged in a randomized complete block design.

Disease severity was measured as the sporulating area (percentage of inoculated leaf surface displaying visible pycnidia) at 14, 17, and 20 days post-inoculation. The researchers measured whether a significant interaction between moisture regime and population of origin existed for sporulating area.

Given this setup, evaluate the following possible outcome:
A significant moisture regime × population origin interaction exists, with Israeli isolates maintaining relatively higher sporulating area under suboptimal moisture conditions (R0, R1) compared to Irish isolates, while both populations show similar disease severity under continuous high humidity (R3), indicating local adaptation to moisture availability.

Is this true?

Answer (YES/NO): YES